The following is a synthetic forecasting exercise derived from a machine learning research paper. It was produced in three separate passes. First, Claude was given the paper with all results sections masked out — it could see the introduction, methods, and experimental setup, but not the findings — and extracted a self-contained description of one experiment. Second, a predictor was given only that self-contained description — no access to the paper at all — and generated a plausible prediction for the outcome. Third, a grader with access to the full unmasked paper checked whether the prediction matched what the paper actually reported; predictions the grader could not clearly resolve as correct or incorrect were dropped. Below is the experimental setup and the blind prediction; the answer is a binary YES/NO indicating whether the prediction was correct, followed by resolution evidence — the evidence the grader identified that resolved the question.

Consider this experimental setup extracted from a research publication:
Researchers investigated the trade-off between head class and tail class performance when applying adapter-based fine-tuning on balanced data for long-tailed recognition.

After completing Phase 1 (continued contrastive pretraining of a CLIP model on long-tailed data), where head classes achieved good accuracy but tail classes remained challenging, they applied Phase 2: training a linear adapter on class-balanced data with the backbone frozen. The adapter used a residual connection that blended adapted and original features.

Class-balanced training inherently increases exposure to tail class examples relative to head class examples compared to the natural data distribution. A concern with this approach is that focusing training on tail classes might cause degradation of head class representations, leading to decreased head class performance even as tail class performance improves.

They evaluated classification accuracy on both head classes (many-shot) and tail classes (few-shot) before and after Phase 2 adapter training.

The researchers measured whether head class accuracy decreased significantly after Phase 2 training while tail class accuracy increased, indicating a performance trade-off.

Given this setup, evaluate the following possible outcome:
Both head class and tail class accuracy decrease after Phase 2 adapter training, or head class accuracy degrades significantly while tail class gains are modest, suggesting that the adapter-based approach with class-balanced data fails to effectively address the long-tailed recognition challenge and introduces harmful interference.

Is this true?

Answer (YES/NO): NO